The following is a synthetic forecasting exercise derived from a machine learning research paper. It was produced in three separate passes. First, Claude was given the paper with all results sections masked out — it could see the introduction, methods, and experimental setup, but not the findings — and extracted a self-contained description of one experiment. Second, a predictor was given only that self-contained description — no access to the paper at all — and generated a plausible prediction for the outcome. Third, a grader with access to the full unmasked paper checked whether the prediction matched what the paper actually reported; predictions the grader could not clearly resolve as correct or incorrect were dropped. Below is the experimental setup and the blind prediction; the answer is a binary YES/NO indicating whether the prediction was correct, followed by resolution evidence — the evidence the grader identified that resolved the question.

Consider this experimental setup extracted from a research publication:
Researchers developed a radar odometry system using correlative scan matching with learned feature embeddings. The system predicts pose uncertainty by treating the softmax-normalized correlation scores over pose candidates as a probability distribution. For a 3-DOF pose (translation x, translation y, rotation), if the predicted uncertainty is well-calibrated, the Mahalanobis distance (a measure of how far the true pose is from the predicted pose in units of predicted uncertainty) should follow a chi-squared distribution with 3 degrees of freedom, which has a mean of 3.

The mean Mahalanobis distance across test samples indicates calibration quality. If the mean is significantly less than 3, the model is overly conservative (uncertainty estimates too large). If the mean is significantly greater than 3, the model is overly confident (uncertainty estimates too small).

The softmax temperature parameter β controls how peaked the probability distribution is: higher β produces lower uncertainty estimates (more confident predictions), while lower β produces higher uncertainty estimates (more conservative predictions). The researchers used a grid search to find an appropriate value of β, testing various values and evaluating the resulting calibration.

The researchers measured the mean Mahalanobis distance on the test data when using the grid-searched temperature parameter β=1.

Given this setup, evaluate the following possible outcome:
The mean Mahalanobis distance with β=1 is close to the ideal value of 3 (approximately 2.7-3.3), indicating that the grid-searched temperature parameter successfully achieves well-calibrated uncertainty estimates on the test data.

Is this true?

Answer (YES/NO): NO